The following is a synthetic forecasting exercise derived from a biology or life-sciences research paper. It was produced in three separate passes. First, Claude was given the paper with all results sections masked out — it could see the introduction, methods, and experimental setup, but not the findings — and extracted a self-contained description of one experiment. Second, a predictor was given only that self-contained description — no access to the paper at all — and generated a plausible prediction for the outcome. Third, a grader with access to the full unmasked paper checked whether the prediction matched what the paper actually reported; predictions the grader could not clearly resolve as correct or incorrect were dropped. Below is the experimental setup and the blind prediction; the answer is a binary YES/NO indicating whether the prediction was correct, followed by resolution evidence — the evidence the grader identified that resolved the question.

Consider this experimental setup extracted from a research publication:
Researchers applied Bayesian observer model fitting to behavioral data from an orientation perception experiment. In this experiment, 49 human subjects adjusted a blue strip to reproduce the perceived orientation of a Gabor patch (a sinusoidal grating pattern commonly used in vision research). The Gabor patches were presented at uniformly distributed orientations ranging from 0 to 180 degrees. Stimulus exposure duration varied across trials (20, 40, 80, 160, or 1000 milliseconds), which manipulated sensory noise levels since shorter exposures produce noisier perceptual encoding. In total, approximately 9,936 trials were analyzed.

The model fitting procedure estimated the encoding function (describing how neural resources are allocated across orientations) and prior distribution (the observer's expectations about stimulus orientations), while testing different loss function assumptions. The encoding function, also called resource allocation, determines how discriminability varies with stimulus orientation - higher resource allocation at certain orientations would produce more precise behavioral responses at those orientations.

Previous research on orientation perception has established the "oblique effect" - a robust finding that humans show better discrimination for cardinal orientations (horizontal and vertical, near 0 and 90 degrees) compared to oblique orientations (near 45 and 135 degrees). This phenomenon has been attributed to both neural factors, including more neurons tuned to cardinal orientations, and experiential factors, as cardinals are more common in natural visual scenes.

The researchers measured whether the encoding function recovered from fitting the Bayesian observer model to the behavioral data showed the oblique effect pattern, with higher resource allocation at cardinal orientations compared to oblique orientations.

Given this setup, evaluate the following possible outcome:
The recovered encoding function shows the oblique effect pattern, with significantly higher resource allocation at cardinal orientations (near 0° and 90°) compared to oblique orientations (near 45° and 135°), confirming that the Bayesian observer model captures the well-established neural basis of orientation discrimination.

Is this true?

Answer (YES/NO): YES